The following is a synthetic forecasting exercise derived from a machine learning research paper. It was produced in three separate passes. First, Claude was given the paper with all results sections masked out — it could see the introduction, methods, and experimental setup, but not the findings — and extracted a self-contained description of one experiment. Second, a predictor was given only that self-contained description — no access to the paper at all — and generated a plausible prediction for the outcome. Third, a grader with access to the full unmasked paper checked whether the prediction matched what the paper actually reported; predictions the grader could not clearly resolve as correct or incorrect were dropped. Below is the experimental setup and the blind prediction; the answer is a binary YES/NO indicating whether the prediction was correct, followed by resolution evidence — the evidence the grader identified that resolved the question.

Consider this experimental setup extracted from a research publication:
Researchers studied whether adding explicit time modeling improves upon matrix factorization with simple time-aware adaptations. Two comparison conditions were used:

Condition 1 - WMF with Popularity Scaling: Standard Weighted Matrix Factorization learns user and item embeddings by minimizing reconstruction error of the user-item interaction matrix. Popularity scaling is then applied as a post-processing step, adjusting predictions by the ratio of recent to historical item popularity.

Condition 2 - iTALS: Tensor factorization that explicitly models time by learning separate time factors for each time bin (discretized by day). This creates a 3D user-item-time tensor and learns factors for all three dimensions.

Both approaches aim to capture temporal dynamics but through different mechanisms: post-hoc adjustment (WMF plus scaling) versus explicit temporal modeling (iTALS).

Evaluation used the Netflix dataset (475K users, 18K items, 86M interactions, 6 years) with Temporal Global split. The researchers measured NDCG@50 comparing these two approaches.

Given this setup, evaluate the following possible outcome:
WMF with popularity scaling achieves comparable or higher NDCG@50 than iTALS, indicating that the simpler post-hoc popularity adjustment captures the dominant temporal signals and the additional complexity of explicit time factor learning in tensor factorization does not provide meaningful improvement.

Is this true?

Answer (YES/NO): YES